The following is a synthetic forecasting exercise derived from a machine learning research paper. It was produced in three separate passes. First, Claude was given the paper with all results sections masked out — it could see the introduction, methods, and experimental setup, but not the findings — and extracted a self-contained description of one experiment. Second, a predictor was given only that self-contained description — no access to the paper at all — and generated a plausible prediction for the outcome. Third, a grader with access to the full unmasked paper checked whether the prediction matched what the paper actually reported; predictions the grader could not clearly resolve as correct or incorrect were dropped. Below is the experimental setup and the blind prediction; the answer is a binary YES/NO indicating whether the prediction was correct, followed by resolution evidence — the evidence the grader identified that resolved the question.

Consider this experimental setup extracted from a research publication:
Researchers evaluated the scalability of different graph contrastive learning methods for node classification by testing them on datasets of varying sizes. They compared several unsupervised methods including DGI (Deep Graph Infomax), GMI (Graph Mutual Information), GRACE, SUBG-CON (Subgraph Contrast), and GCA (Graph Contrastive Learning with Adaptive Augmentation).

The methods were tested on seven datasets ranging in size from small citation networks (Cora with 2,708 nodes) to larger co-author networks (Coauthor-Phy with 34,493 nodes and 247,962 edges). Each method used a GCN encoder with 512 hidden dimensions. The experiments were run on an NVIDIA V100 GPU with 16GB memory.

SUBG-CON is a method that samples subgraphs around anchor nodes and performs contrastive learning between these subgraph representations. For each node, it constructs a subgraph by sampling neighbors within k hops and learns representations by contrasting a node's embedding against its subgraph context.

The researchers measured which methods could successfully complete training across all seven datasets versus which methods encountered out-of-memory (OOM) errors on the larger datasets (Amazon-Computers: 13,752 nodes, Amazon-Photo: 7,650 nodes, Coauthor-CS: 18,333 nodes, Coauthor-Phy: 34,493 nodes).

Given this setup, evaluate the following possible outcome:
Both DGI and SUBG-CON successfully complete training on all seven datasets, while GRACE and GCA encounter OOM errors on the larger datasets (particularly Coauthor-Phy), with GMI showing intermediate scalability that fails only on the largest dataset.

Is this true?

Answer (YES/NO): NO